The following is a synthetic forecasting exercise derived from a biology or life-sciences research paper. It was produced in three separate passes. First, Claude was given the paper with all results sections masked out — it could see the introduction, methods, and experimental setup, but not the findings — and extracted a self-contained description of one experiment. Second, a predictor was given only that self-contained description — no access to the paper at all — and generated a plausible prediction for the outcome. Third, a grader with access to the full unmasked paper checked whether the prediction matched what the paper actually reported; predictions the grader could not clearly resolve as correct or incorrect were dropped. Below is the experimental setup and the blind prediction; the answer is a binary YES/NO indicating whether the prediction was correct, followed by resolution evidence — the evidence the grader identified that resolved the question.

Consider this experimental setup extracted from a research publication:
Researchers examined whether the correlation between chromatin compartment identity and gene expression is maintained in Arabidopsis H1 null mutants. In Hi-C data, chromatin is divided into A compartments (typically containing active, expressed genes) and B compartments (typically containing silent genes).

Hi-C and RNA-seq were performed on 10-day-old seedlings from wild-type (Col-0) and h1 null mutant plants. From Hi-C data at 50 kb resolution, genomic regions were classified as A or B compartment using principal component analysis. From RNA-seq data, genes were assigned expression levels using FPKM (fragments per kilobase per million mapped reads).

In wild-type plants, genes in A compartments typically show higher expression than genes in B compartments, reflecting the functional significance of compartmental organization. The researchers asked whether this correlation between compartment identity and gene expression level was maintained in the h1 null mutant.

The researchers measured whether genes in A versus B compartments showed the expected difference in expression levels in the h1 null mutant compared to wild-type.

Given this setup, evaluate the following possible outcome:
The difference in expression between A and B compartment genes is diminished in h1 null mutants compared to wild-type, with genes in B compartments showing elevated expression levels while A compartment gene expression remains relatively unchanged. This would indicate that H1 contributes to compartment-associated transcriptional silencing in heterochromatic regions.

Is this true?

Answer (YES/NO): NO